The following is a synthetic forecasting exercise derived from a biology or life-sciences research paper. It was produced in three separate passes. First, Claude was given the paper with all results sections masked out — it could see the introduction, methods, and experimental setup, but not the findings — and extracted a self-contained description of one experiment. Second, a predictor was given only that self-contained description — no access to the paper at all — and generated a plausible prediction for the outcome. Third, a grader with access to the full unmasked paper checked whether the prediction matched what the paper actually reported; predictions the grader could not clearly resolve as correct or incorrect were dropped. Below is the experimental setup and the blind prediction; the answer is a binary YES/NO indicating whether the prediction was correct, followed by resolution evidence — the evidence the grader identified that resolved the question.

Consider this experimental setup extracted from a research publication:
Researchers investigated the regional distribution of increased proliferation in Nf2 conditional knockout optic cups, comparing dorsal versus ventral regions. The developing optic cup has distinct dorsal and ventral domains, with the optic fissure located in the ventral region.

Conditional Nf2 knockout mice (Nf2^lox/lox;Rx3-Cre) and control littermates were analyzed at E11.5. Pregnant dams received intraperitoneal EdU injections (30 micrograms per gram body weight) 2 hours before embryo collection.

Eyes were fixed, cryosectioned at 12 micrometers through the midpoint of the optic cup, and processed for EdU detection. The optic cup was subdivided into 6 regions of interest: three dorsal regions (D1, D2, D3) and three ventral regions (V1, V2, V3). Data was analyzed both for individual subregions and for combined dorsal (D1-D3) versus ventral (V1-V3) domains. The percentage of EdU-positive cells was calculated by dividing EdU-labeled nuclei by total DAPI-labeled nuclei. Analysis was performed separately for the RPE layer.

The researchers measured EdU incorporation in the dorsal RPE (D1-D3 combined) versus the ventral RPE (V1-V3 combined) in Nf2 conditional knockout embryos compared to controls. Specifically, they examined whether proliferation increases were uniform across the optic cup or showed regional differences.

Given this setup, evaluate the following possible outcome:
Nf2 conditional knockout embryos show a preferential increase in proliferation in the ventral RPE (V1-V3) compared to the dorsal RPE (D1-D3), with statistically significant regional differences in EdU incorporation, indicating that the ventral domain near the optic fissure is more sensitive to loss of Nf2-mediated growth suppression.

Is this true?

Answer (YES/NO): YES